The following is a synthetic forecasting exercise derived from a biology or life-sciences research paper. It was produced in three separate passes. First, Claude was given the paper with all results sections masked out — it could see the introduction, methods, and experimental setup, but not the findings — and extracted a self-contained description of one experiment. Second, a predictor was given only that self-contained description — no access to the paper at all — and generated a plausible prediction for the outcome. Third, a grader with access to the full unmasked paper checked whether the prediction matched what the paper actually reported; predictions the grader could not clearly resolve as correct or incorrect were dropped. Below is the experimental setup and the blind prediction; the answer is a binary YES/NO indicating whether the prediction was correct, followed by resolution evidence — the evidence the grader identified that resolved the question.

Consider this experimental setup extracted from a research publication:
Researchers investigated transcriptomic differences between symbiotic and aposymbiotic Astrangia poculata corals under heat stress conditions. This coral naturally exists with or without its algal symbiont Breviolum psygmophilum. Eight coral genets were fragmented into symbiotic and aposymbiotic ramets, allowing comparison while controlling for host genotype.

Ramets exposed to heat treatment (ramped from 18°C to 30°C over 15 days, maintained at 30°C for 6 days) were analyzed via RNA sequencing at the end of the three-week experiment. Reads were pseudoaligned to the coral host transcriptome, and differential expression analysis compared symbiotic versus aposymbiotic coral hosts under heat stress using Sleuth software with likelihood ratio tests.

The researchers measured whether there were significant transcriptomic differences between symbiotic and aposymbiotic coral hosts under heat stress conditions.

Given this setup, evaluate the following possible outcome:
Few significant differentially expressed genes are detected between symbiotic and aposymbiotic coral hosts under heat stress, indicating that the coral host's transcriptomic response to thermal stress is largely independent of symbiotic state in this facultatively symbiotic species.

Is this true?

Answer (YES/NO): NO